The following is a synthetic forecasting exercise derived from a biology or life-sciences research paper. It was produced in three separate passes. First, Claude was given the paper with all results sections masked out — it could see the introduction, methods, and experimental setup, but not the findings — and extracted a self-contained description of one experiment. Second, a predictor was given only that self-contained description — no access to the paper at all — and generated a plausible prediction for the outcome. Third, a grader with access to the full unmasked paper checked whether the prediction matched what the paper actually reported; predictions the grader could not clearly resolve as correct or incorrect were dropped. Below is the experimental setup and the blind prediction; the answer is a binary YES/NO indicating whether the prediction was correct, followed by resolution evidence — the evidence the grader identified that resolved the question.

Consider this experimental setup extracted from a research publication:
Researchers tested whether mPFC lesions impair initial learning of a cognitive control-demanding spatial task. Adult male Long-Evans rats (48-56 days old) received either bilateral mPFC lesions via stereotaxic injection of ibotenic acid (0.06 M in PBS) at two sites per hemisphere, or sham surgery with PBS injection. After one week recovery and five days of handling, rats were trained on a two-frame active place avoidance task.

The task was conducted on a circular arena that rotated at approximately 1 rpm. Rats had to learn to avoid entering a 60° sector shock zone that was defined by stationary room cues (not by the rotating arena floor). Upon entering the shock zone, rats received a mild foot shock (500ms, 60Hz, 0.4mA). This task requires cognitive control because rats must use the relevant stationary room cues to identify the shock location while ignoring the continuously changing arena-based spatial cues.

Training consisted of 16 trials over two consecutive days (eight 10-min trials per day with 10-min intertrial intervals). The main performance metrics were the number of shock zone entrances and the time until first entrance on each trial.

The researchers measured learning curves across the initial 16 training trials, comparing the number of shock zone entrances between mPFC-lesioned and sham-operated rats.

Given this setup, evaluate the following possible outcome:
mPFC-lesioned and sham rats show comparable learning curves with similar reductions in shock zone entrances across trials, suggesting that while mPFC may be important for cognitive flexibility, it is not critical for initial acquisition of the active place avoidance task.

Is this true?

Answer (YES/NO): YES